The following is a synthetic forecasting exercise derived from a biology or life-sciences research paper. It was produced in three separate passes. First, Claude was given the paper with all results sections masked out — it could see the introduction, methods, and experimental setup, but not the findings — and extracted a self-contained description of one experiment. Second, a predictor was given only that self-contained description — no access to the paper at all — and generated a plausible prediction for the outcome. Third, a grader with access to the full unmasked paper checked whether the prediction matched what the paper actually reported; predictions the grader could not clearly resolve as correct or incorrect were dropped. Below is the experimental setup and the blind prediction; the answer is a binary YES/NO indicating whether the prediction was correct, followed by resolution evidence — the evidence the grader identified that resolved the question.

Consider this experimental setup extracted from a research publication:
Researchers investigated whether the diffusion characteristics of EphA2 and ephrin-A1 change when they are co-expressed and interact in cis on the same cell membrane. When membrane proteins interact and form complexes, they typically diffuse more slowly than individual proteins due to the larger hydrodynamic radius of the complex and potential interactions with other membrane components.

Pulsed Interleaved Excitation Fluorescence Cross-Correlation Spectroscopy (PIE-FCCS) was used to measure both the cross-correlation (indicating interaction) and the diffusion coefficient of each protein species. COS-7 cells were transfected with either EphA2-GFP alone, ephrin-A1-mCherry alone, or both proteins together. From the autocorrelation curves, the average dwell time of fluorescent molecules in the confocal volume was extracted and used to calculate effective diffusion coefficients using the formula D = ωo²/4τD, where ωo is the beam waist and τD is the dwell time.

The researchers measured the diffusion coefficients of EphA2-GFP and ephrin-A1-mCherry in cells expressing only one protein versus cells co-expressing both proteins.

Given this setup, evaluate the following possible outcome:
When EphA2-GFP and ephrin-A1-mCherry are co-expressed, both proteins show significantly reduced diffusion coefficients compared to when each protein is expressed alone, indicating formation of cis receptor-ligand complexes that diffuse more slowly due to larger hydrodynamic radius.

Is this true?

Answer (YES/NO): NO